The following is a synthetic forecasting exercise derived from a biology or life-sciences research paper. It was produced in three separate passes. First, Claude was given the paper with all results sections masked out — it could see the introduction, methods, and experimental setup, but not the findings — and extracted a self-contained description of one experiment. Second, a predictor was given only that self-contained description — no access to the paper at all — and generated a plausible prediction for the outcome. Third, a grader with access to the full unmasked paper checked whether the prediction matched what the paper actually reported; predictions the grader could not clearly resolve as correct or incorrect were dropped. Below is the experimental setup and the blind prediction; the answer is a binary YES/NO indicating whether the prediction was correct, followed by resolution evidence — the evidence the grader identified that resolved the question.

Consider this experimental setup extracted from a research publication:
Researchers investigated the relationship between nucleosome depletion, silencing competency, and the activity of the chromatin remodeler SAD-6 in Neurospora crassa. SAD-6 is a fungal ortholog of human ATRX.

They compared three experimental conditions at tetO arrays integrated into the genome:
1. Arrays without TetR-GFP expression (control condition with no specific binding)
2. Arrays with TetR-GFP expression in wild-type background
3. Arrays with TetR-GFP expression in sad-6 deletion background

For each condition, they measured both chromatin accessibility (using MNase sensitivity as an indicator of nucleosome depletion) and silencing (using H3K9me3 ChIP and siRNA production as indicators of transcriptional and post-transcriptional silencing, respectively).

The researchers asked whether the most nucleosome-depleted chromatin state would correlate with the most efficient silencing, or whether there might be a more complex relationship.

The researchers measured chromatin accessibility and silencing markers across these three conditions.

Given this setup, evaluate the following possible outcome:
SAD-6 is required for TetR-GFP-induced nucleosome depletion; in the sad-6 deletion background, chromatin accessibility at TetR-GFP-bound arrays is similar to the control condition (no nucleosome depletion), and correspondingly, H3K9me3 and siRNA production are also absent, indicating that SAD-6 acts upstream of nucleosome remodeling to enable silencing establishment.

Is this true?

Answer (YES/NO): NO